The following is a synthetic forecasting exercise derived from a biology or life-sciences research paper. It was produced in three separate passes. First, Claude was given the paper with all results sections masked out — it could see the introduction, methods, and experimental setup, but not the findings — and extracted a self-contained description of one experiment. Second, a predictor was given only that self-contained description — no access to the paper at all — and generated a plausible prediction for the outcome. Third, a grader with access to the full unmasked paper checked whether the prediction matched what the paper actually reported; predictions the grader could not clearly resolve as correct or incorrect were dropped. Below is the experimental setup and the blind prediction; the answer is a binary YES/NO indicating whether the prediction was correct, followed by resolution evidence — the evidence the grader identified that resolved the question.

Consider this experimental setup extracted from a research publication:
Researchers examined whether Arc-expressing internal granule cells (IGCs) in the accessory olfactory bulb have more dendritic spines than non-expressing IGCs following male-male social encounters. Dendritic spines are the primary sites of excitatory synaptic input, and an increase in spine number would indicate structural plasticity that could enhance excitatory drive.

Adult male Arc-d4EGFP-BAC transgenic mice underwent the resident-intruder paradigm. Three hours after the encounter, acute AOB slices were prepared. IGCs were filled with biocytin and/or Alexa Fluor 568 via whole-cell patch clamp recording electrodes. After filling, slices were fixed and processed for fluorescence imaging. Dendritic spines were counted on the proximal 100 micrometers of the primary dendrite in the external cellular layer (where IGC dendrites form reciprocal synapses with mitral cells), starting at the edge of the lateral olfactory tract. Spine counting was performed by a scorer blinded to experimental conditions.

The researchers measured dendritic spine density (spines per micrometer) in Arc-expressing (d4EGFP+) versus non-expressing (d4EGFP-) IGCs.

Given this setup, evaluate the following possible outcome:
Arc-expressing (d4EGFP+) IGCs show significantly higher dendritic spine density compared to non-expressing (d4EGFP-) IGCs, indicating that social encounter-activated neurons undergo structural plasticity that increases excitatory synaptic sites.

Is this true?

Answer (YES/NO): NO